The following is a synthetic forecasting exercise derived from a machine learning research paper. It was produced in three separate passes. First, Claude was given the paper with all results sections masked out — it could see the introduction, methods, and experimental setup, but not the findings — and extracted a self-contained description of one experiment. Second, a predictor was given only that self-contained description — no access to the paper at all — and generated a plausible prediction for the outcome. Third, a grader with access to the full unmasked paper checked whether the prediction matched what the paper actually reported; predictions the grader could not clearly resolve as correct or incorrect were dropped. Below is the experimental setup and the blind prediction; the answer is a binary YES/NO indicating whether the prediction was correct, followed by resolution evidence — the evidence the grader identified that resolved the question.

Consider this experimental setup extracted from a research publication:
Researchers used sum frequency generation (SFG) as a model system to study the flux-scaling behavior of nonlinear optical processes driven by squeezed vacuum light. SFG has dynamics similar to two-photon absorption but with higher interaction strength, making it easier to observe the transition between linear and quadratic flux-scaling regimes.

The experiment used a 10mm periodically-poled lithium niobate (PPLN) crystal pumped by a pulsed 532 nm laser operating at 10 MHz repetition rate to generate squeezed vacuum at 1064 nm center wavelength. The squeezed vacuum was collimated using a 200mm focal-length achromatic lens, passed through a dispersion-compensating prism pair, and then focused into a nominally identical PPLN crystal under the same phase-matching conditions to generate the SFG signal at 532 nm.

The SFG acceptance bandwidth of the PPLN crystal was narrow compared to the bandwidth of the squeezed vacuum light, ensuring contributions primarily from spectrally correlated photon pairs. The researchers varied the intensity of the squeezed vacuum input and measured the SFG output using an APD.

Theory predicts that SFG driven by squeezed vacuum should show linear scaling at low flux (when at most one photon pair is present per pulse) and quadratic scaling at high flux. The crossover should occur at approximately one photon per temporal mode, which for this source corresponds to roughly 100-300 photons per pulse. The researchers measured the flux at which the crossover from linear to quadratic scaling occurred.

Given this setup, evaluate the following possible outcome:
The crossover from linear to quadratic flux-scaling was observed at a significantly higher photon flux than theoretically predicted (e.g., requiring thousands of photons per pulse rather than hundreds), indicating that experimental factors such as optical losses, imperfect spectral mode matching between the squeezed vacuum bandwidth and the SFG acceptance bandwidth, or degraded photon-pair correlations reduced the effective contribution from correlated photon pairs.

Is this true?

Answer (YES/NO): NO